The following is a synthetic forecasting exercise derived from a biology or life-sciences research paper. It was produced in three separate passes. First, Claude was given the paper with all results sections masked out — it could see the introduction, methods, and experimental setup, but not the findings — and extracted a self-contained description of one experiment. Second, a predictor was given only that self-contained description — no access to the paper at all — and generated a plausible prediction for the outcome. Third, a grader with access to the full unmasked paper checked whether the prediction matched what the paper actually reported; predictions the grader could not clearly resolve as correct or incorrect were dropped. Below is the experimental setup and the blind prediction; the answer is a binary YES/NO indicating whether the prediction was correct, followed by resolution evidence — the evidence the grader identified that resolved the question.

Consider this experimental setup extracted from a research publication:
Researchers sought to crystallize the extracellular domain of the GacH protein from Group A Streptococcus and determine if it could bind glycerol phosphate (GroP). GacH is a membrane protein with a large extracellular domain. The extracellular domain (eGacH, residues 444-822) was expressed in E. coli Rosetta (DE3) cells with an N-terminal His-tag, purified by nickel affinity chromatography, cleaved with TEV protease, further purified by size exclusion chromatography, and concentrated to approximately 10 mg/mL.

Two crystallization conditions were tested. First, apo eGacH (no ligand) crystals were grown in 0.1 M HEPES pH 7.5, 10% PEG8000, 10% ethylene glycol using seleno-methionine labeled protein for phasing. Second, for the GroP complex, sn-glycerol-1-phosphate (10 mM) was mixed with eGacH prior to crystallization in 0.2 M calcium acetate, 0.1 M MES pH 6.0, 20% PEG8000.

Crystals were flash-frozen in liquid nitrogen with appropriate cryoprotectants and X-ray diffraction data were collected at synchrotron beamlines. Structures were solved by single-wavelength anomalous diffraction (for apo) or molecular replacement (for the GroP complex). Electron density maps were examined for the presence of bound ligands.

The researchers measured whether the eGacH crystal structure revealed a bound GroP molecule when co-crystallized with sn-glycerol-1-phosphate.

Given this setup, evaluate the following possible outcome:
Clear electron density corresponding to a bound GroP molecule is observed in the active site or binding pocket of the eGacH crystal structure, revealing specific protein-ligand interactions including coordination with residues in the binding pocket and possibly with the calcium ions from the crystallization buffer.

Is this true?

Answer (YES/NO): YES